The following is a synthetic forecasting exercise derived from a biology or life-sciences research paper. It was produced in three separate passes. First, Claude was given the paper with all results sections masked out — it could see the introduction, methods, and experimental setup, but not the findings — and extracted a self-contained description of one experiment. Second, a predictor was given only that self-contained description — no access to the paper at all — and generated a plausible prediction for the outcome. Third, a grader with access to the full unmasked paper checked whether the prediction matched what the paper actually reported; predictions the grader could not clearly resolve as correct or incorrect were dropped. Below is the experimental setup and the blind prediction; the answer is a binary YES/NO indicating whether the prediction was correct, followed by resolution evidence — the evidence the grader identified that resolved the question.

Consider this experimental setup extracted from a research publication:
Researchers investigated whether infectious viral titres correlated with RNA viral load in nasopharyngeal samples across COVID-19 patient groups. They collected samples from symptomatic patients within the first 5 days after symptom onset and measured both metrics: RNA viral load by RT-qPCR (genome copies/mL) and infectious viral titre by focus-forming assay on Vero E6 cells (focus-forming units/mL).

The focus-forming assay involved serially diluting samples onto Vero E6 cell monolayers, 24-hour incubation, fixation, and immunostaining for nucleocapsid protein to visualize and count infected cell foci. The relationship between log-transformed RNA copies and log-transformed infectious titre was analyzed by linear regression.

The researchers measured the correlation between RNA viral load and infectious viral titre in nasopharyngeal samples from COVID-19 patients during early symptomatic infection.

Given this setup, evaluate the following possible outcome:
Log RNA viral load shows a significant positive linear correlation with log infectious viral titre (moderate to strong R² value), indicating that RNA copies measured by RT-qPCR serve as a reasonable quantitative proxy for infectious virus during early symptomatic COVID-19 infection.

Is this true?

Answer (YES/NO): NO